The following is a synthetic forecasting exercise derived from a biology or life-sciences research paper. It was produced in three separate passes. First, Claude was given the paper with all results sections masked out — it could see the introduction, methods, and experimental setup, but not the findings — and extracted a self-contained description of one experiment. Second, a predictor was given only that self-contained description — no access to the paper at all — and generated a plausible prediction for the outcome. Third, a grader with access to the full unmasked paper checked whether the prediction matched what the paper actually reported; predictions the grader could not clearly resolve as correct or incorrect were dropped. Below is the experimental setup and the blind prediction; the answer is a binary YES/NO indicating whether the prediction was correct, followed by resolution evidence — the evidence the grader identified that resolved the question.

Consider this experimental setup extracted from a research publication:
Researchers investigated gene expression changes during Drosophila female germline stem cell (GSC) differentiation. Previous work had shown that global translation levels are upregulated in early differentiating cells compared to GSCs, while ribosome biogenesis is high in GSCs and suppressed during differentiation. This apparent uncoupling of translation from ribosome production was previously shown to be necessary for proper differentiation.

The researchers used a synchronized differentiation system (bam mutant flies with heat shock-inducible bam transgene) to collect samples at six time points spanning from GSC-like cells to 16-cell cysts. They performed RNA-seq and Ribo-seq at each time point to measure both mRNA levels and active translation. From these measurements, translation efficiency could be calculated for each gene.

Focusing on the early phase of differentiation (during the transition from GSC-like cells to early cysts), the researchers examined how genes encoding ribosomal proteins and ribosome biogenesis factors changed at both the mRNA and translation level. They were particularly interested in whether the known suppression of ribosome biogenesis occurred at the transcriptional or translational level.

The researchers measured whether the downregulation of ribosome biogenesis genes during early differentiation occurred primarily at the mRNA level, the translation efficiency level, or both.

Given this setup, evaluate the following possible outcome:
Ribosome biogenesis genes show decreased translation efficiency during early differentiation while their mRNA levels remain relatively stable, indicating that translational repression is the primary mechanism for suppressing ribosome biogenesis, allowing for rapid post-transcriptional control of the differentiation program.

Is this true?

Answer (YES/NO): YES